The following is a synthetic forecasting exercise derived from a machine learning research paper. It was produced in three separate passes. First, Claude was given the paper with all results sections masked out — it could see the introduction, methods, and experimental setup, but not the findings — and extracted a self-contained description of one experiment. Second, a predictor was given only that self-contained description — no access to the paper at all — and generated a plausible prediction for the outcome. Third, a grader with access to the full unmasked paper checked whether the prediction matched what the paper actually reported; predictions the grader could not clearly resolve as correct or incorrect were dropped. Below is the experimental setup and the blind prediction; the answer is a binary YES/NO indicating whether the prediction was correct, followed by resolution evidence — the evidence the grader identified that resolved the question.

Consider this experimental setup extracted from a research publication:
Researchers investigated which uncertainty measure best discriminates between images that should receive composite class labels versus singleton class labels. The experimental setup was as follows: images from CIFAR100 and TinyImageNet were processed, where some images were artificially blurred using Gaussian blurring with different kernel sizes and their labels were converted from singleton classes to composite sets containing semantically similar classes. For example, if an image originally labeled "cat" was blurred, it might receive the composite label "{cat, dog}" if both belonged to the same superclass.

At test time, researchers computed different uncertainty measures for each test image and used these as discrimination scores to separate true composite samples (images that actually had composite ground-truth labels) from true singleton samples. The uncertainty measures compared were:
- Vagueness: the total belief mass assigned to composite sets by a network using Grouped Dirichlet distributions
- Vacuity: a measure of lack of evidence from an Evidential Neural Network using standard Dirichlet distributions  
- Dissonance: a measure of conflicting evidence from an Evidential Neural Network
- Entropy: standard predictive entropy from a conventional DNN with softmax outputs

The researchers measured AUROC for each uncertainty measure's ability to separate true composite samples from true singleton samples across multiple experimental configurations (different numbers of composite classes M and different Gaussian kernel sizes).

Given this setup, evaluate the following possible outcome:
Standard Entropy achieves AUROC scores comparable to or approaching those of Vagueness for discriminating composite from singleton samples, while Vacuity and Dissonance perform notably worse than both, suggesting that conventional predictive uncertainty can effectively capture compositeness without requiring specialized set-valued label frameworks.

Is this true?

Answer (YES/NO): NO